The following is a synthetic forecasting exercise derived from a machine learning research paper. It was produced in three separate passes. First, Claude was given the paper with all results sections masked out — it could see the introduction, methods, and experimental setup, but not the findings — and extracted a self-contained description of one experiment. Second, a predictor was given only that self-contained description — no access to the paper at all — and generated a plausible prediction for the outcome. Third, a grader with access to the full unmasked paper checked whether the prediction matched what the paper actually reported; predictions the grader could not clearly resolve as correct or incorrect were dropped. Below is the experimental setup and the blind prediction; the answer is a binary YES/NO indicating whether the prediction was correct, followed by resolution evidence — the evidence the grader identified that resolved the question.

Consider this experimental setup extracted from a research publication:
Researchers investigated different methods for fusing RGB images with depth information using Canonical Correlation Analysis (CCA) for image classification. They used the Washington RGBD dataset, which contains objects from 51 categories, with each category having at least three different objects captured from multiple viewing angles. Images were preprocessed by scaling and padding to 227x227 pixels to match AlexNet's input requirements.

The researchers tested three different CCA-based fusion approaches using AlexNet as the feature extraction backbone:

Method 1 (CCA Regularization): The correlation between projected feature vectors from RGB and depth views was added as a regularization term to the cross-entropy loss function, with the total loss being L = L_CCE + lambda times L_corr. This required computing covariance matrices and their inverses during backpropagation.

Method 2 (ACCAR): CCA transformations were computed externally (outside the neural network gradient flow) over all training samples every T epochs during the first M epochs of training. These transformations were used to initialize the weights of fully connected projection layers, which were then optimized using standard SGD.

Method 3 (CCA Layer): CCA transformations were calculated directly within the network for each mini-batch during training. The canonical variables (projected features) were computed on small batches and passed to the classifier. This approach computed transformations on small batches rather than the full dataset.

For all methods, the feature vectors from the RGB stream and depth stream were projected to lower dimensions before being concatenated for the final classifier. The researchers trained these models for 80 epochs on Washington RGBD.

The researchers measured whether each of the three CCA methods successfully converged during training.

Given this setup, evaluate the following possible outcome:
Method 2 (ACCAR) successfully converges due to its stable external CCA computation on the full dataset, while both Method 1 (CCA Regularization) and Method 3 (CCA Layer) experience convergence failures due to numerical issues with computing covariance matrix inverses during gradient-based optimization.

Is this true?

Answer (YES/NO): NO